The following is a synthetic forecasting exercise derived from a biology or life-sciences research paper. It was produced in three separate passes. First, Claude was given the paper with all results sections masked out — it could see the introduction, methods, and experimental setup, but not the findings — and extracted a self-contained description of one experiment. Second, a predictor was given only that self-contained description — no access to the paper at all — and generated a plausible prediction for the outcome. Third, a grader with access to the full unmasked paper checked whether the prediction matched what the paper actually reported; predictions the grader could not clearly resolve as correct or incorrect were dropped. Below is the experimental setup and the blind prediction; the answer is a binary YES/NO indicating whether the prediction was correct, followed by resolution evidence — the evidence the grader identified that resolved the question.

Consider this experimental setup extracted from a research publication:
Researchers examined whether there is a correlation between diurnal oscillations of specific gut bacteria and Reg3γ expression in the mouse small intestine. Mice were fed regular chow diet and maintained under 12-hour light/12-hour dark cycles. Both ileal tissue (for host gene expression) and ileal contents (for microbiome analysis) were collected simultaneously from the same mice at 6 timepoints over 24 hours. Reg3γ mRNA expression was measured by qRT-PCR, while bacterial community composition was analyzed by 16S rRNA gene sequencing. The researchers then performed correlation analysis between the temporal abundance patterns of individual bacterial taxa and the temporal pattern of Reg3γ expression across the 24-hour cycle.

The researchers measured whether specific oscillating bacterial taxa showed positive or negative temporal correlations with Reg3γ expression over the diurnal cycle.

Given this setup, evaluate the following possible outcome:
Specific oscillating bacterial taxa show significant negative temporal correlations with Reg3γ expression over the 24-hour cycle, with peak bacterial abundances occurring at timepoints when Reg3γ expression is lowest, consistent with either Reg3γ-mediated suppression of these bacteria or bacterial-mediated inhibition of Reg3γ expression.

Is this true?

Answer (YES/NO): NO